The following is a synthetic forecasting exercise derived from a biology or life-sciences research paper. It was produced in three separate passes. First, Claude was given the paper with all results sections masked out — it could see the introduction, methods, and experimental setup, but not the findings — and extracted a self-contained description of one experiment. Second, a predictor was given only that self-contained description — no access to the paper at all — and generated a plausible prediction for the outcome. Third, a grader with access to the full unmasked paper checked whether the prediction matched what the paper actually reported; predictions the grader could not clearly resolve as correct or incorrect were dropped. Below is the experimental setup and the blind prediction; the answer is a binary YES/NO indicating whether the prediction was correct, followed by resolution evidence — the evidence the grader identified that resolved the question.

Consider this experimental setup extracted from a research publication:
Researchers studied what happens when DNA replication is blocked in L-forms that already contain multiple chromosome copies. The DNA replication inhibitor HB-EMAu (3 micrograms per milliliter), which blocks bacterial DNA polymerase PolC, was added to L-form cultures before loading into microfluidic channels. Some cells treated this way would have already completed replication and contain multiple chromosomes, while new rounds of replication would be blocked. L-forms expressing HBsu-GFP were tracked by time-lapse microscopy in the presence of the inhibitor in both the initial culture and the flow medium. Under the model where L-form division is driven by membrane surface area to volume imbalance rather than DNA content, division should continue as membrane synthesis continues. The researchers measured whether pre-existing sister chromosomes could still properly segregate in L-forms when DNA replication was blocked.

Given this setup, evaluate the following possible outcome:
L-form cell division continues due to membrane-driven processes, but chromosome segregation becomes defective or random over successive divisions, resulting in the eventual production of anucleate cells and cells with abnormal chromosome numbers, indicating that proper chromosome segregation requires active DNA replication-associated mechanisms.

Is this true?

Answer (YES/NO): NO